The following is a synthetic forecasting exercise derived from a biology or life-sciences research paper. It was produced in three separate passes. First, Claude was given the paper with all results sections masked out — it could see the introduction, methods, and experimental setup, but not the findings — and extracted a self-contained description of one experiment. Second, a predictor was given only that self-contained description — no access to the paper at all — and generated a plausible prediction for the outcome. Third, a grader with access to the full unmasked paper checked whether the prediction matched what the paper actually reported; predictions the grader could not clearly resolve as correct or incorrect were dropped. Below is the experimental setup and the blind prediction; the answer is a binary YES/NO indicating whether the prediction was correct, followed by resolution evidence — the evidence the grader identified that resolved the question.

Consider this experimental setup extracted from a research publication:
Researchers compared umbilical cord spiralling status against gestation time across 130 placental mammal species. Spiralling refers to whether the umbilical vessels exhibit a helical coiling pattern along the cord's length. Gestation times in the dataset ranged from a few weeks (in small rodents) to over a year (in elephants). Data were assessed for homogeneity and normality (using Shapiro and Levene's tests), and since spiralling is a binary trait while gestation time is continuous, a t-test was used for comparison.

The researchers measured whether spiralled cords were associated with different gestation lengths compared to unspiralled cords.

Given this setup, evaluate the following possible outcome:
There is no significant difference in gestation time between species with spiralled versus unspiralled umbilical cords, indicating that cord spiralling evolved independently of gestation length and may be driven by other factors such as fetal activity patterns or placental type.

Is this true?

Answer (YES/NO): YES